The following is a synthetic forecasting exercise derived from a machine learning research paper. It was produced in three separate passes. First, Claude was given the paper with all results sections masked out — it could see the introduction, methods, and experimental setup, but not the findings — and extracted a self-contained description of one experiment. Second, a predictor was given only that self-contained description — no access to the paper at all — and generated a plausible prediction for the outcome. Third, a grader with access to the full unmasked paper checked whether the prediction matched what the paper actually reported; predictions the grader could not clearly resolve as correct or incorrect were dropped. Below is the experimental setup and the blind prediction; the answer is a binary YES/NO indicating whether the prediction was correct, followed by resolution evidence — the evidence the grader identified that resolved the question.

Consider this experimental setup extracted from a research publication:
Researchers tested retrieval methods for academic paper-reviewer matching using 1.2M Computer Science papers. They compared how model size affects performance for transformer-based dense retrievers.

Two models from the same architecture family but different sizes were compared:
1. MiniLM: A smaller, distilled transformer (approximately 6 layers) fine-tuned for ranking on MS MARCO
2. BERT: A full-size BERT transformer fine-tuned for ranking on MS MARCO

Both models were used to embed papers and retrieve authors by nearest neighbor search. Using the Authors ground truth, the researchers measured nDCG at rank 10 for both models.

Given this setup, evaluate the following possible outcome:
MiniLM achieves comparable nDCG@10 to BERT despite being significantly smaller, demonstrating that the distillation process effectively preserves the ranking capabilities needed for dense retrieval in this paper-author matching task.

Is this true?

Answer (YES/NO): NO